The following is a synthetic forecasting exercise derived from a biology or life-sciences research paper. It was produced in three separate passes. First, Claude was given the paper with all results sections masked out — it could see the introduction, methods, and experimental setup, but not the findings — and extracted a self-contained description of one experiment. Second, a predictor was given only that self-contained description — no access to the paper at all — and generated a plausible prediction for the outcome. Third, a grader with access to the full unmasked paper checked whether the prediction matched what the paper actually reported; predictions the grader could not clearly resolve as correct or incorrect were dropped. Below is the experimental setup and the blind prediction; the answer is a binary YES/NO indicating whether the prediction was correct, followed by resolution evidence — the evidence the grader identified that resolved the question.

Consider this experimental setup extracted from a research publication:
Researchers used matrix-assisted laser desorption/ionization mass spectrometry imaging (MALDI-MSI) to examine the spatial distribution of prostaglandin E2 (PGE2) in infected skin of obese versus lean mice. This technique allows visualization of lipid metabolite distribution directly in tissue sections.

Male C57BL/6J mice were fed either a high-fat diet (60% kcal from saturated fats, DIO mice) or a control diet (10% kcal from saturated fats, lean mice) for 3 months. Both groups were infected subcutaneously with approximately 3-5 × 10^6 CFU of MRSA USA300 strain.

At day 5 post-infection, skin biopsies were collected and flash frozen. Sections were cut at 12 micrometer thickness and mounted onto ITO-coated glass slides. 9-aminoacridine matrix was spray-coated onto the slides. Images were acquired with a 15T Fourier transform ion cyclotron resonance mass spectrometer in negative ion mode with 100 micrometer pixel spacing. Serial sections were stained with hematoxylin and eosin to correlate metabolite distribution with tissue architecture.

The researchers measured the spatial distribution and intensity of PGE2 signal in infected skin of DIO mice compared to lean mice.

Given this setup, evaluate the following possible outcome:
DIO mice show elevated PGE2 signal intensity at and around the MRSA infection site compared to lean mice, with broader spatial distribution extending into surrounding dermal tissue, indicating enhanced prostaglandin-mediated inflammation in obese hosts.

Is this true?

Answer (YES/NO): NO